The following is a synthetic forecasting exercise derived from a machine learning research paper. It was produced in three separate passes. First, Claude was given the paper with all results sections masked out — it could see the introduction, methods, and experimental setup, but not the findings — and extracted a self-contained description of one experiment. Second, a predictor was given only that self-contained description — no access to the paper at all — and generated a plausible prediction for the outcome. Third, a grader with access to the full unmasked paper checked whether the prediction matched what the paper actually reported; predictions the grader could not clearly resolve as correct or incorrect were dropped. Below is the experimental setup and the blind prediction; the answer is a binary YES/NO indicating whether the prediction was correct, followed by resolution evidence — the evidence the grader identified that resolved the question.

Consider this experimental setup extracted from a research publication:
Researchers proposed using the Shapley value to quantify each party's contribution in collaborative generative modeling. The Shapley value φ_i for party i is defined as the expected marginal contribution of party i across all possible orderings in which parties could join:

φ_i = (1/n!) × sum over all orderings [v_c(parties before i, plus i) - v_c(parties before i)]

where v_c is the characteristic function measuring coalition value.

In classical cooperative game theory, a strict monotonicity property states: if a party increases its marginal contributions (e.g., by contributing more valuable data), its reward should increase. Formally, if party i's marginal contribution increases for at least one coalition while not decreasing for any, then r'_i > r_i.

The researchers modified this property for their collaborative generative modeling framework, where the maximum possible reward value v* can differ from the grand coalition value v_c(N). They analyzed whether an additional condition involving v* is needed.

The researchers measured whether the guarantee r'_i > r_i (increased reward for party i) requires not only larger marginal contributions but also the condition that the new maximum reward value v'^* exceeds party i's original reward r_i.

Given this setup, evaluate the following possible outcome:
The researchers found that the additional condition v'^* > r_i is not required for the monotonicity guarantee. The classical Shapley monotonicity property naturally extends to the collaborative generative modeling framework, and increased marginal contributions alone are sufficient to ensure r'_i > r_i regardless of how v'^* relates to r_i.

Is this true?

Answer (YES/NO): NO